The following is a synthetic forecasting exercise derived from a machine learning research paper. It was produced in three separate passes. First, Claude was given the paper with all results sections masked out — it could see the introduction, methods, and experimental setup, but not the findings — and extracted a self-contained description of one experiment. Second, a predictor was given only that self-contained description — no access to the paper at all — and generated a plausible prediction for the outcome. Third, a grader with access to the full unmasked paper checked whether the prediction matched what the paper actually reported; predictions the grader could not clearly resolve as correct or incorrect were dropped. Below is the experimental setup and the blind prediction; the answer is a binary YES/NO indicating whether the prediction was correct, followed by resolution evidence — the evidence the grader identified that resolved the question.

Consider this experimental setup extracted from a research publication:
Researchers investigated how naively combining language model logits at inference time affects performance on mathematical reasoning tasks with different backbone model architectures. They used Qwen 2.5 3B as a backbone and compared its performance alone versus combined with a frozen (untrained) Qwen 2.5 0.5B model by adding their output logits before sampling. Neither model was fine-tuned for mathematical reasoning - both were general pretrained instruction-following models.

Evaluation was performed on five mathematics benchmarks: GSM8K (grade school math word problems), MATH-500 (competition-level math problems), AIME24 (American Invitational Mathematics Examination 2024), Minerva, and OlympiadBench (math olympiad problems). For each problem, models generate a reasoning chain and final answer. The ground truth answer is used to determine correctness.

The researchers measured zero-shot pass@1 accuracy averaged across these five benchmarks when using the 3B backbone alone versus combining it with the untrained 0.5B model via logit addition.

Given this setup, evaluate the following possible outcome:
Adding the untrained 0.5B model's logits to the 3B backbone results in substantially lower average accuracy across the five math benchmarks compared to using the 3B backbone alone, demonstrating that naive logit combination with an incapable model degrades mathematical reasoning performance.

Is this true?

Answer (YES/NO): NO